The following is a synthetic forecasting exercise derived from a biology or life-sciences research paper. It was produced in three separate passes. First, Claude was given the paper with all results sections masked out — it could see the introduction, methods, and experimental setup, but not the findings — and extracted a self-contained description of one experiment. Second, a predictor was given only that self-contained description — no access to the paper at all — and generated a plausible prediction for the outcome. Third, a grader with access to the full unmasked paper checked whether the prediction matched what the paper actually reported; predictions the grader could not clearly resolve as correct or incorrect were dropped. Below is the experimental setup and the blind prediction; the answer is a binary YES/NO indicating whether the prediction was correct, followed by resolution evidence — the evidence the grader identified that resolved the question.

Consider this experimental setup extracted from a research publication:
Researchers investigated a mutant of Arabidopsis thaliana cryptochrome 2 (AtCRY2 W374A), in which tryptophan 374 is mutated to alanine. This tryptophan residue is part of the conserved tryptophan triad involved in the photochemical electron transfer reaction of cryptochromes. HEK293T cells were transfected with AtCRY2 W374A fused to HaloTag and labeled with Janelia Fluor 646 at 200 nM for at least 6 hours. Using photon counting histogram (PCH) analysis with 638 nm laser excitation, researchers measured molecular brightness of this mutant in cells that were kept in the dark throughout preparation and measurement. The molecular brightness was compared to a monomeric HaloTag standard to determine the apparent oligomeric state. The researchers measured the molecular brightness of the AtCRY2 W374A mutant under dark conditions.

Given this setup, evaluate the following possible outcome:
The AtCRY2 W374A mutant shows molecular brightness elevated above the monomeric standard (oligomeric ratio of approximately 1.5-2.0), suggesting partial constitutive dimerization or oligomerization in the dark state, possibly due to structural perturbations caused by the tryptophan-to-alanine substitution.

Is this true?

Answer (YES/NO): YES